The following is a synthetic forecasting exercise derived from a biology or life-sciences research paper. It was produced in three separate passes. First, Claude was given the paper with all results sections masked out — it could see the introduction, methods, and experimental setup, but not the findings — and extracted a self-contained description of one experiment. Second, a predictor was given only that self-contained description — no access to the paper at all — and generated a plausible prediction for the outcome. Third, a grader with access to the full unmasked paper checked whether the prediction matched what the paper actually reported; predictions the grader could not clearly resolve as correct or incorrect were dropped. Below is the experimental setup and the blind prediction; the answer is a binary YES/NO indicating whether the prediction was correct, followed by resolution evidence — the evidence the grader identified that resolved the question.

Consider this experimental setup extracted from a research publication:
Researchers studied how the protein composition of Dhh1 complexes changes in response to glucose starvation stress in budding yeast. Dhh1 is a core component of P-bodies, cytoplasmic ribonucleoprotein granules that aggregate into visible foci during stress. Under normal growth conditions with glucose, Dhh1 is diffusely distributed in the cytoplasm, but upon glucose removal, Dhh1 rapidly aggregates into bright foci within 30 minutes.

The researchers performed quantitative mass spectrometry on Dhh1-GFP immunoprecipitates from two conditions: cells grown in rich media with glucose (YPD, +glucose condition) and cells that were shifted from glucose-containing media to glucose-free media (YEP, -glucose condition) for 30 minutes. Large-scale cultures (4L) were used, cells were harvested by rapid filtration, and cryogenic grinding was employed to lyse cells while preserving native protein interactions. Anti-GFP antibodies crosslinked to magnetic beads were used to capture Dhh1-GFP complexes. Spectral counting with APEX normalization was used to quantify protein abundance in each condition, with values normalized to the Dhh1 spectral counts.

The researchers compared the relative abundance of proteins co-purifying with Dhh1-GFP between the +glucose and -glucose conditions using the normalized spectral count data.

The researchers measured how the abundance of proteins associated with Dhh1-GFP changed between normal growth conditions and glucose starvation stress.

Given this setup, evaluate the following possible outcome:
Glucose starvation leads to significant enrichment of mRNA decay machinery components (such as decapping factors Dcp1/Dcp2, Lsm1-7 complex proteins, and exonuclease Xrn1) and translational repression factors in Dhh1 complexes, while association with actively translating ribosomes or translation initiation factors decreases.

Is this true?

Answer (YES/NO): NO